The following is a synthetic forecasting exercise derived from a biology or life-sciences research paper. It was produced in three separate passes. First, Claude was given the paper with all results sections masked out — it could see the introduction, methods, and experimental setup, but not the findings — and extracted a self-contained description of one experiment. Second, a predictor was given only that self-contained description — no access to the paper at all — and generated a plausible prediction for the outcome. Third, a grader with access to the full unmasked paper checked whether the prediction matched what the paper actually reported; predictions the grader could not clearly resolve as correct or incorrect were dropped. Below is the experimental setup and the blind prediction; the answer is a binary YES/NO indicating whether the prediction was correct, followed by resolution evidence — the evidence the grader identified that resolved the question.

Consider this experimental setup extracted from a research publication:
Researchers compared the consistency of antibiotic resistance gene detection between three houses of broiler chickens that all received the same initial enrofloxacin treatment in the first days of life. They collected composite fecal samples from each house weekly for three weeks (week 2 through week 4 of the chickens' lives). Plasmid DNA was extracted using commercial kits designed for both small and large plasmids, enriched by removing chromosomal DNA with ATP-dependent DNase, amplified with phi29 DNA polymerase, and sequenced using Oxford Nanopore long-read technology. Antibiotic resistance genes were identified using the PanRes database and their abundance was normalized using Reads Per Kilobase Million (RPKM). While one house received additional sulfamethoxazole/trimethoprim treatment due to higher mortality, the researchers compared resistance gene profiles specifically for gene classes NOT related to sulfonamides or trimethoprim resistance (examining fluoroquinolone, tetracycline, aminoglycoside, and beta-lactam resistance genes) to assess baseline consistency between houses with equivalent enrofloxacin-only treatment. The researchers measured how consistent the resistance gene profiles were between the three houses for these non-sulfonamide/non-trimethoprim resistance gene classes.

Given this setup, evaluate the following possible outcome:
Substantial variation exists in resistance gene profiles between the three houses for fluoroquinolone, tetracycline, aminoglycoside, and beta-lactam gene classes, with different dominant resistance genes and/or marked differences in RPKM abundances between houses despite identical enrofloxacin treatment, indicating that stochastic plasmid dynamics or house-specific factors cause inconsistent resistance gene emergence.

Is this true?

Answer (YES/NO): YES